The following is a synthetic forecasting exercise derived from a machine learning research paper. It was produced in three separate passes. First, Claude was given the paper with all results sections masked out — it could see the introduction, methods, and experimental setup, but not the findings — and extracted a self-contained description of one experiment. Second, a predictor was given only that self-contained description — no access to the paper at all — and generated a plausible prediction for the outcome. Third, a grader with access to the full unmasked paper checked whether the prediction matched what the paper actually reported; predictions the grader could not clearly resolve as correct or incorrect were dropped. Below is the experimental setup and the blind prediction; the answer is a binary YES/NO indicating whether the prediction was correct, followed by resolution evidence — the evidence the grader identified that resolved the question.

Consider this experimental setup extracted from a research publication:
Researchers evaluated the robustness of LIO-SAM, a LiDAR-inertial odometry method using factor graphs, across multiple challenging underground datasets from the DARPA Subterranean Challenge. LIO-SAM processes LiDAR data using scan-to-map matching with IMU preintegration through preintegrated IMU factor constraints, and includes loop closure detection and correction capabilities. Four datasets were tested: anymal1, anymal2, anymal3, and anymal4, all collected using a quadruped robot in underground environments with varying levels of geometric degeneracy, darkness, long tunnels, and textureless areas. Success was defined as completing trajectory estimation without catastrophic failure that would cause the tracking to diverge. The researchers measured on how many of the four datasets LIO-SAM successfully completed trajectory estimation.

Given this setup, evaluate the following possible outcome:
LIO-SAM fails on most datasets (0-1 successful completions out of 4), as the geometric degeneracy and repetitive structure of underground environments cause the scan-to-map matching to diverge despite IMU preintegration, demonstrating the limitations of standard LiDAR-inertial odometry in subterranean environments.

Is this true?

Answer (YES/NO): NO